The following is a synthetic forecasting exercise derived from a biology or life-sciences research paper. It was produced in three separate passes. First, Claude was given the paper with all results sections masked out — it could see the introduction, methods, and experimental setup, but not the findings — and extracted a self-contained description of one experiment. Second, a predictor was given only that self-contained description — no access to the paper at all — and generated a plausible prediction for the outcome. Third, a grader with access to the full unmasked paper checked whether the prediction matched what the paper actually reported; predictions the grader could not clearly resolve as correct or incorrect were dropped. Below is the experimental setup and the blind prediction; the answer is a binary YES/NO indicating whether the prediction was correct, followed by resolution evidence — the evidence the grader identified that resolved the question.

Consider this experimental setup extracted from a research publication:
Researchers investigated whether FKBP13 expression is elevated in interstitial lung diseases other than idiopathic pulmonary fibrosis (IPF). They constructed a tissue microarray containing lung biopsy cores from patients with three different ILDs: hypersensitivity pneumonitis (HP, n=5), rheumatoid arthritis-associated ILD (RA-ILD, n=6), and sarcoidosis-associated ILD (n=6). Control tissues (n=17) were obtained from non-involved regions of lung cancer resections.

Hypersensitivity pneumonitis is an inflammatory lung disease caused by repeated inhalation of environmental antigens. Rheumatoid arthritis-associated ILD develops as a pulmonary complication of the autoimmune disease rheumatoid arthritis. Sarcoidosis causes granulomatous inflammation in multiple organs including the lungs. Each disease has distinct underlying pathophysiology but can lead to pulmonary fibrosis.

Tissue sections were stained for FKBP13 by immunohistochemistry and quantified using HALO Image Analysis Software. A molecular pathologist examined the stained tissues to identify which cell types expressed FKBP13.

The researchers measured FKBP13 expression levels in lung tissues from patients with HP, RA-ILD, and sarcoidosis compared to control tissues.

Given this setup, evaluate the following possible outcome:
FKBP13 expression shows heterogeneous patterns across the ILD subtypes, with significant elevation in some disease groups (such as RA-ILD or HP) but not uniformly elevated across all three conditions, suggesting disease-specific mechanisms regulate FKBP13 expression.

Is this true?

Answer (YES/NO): NO